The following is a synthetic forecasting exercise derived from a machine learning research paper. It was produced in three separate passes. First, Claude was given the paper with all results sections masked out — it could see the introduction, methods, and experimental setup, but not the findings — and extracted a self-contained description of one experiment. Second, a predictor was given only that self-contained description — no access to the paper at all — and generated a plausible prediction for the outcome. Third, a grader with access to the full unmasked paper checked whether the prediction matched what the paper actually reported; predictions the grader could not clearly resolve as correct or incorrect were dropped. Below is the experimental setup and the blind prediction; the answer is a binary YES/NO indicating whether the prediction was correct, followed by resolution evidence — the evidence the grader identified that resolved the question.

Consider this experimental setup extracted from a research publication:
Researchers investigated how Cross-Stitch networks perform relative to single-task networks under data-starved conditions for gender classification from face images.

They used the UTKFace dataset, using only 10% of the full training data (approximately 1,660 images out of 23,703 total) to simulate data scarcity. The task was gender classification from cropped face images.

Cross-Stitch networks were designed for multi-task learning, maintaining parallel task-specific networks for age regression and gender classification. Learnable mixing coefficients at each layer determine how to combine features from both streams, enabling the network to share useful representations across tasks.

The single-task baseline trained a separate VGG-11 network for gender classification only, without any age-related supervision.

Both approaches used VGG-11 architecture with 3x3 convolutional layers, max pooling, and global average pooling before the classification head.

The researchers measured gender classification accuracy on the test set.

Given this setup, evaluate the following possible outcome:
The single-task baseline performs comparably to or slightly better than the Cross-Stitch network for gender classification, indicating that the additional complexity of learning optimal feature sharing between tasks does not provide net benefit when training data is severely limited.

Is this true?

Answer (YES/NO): YES